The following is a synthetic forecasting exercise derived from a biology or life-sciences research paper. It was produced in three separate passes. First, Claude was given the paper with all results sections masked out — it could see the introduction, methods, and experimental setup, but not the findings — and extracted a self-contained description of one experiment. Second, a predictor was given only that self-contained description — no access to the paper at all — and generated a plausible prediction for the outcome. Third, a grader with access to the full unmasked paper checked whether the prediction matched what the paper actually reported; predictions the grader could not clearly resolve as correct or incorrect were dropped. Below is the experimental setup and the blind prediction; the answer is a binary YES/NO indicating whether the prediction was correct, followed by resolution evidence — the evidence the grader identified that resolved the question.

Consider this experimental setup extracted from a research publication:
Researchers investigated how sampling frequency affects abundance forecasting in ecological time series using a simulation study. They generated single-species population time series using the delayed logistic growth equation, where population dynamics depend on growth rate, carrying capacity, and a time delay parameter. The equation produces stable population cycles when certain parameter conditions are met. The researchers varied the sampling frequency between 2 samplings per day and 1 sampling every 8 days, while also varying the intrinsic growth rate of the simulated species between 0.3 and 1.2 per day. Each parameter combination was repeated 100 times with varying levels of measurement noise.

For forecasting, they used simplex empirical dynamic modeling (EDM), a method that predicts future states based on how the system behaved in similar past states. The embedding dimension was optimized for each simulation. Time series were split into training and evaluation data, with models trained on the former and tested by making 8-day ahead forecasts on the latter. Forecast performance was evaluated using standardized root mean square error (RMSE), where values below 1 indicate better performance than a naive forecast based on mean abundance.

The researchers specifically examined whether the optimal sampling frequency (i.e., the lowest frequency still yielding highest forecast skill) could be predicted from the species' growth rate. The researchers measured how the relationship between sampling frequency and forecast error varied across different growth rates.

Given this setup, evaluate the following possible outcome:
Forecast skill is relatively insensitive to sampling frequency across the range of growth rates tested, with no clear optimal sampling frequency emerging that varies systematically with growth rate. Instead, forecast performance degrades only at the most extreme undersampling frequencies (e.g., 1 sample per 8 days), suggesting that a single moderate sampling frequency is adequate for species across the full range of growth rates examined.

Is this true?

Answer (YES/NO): NO